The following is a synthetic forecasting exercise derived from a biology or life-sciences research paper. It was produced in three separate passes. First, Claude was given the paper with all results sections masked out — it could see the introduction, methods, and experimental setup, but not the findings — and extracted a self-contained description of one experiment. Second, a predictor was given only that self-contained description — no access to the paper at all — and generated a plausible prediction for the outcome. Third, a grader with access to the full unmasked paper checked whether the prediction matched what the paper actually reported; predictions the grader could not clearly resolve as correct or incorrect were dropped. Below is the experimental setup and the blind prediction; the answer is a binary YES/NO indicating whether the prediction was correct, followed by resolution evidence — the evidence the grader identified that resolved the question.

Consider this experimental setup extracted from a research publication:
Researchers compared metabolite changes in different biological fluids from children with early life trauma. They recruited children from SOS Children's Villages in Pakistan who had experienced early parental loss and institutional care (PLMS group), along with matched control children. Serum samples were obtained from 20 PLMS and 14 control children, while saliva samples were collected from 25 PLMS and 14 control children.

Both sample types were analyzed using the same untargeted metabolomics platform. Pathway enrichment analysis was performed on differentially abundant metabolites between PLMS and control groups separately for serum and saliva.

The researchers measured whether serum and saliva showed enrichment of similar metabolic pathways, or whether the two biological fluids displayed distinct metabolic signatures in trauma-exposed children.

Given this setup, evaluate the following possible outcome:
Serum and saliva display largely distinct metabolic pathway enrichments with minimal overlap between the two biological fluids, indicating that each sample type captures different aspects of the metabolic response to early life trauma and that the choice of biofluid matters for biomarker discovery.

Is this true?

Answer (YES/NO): NO